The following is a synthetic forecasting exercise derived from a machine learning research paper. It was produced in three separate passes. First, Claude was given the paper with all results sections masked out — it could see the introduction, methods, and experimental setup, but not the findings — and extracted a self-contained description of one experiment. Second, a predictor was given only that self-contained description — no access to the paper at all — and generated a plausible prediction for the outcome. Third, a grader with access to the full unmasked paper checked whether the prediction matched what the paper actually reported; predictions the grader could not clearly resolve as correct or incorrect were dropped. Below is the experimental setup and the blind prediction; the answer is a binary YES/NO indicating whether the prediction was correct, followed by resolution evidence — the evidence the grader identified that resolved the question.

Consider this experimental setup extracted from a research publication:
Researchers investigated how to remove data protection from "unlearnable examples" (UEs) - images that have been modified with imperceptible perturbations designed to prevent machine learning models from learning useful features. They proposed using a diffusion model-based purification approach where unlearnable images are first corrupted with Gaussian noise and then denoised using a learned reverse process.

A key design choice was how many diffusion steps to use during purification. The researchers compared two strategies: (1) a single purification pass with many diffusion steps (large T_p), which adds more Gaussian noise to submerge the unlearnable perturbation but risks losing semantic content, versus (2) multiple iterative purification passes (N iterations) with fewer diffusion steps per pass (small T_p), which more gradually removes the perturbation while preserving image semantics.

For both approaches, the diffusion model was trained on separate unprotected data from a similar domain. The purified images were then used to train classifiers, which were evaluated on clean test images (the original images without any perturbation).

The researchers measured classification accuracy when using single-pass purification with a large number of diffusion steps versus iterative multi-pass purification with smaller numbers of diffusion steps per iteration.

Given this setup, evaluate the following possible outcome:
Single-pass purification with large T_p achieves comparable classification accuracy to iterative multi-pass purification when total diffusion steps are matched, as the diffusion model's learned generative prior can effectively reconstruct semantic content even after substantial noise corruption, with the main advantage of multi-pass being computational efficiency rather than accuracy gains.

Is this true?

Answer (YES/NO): NO